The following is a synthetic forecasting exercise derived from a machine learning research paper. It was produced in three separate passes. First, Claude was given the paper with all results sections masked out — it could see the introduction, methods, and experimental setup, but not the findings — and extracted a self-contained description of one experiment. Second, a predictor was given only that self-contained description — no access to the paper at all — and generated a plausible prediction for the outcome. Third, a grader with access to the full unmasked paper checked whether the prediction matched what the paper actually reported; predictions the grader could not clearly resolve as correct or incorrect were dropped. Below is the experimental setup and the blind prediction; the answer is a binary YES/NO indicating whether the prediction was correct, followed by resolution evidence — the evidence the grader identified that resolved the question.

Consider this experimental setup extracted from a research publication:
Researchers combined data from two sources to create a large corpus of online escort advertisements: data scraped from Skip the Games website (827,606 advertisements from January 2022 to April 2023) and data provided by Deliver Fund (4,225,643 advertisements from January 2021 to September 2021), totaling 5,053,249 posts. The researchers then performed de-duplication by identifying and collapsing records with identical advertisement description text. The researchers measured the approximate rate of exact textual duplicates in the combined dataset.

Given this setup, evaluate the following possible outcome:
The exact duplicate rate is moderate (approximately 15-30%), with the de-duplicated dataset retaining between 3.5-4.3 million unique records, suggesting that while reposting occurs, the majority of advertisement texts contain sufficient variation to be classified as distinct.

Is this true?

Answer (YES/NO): NO